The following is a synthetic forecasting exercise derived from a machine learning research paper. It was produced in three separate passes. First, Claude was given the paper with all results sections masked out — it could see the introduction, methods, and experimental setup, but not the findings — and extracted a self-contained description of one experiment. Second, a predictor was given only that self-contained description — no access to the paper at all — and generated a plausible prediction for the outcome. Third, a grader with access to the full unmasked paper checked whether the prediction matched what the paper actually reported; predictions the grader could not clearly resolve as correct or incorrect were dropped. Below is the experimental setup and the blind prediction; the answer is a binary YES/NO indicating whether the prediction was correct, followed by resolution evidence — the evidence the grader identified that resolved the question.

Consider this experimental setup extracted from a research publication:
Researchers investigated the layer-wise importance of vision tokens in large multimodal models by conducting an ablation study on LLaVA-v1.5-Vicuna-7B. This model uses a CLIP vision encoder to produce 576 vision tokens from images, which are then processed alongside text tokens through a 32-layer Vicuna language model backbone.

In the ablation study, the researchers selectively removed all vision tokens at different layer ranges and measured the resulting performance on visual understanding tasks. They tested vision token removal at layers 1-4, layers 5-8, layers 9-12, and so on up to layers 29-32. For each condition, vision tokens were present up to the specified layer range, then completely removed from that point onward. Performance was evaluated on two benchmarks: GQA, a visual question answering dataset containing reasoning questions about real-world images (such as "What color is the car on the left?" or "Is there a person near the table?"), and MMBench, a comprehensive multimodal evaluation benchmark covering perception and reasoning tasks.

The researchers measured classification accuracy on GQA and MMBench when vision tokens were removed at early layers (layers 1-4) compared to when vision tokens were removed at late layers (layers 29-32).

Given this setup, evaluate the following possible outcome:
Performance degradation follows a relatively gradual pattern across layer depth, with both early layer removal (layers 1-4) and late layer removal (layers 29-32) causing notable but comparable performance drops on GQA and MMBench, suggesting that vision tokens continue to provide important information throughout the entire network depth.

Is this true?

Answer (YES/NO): NO